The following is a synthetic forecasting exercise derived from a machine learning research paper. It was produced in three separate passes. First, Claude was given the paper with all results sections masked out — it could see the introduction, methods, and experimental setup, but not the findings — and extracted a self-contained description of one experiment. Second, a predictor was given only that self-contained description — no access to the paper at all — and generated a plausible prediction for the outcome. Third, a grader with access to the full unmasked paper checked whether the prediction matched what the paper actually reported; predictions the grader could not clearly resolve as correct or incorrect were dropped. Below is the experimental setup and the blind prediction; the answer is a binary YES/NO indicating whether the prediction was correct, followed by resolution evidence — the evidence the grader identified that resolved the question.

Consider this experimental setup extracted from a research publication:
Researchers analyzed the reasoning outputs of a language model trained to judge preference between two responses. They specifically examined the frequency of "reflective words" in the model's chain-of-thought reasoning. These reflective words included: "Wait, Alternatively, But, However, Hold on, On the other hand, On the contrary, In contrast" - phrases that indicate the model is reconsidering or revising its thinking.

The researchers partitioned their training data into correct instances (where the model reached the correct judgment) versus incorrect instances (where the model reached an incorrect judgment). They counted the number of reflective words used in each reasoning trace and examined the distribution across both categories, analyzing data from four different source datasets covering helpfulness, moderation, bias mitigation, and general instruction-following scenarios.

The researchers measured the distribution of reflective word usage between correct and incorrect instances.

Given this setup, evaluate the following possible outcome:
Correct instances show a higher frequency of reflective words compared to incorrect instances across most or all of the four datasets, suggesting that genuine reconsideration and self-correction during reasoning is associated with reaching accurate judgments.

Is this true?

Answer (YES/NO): NO